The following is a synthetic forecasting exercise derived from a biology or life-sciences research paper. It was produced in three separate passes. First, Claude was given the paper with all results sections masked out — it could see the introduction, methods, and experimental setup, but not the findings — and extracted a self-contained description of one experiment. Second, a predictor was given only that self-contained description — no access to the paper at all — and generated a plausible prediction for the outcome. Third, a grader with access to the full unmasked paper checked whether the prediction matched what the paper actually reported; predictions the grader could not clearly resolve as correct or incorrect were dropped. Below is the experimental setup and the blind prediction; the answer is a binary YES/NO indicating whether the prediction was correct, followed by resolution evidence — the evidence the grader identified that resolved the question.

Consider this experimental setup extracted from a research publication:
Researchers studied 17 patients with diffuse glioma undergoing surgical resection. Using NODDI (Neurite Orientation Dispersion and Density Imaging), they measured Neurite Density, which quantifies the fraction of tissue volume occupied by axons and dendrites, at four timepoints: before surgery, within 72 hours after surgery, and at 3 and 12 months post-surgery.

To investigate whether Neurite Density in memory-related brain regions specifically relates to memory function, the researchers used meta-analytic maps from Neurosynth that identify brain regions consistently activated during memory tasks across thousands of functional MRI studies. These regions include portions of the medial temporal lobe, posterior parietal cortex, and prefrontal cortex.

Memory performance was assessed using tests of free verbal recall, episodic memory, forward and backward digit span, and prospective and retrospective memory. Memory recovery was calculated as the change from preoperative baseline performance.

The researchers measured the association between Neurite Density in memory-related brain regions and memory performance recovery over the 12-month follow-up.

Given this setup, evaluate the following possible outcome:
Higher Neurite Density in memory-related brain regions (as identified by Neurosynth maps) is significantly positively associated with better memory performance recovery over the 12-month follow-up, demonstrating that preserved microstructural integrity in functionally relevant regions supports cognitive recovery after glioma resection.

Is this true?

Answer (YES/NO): NO